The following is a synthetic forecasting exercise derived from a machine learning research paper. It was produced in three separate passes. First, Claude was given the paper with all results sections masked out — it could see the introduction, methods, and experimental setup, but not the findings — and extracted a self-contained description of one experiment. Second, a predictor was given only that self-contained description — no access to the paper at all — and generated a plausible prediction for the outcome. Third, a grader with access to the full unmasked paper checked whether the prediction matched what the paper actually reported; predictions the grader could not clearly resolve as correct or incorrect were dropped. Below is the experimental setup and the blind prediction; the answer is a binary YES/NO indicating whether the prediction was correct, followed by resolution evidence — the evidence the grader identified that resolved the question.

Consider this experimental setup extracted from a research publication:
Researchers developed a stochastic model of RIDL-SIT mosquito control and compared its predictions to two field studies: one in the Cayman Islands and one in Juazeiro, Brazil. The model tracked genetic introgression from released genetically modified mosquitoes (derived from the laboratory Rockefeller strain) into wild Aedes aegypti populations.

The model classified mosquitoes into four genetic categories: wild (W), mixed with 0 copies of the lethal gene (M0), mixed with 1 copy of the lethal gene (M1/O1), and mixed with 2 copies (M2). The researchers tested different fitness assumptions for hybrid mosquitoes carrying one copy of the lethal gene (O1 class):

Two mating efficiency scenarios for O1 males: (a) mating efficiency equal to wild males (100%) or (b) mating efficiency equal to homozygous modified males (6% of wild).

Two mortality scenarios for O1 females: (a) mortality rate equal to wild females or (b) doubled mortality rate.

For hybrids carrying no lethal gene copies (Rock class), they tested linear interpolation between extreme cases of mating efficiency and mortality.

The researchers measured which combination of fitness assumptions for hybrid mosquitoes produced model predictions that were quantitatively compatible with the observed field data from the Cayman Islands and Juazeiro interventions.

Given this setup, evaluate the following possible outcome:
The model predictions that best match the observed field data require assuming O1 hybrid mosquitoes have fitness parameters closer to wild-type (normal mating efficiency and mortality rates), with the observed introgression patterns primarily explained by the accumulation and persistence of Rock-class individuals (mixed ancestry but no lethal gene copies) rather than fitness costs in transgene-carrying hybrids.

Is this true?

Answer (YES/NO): NO